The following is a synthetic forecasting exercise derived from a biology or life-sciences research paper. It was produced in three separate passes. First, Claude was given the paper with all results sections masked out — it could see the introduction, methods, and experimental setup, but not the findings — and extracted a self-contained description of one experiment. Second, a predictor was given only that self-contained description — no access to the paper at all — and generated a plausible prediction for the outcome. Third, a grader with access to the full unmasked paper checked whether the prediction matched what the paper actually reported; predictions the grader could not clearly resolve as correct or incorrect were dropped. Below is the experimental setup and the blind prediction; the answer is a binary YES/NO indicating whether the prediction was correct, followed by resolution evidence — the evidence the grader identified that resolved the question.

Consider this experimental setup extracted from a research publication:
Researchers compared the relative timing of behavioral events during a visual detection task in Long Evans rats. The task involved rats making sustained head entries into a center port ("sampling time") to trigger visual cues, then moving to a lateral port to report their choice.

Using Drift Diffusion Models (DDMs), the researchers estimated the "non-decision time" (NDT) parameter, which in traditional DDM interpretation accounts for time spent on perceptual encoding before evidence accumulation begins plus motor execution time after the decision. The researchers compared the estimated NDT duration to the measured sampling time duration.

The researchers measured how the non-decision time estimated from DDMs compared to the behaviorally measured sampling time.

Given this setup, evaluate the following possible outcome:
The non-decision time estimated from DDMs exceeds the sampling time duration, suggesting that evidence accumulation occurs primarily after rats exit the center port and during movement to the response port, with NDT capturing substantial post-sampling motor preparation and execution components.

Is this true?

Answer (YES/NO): NO